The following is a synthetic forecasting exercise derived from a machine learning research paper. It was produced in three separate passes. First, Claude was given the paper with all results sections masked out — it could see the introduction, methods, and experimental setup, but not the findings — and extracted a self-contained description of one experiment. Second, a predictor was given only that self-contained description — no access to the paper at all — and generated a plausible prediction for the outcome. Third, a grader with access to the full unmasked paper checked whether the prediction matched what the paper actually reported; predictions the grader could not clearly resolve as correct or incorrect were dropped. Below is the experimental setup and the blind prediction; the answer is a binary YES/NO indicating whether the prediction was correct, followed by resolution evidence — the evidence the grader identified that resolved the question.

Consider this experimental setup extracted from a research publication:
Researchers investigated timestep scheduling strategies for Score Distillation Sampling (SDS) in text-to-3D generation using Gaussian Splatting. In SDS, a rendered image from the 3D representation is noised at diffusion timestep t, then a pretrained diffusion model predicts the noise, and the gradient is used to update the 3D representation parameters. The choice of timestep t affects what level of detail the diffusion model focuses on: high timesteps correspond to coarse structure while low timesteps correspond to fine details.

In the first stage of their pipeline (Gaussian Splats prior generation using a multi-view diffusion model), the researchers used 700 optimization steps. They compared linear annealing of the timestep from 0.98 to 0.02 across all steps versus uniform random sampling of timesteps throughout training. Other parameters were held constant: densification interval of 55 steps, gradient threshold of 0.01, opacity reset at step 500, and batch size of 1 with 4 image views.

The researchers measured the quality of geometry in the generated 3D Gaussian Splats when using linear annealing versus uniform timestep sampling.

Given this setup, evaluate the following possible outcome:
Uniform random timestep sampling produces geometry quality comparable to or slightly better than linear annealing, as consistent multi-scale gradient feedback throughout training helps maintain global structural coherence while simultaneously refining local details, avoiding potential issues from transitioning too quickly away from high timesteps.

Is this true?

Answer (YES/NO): NO